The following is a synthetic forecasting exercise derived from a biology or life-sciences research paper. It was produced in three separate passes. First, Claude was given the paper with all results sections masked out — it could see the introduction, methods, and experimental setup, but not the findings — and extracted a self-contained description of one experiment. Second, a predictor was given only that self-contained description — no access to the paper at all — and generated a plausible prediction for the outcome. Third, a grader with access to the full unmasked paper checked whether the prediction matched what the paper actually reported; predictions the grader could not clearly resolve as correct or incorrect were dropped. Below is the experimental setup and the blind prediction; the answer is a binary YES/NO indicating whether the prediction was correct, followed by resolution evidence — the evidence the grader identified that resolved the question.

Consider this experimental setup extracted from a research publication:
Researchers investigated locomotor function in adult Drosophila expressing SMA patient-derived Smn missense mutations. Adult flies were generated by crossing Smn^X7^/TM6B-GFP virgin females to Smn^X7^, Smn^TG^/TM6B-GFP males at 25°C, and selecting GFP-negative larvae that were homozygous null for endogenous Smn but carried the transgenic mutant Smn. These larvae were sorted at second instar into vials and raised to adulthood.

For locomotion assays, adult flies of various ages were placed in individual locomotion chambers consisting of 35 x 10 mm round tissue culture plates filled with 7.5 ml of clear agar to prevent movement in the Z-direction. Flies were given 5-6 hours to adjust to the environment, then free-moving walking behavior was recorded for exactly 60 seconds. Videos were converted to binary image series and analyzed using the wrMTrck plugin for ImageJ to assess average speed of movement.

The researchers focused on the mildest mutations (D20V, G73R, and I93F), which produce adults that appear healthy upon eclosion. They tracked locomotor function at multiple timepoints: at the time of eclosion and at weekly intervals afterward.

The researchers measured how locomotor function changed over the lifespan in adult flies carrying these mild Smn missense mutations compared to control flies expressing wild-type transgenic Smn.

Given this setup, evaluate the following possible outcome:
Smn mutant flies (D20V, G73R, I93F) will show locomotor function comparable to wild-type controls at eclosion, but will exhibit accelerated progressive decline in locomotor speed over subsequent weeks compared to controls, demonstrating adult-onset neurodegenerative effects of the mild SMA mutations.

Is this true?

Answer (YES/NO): YES